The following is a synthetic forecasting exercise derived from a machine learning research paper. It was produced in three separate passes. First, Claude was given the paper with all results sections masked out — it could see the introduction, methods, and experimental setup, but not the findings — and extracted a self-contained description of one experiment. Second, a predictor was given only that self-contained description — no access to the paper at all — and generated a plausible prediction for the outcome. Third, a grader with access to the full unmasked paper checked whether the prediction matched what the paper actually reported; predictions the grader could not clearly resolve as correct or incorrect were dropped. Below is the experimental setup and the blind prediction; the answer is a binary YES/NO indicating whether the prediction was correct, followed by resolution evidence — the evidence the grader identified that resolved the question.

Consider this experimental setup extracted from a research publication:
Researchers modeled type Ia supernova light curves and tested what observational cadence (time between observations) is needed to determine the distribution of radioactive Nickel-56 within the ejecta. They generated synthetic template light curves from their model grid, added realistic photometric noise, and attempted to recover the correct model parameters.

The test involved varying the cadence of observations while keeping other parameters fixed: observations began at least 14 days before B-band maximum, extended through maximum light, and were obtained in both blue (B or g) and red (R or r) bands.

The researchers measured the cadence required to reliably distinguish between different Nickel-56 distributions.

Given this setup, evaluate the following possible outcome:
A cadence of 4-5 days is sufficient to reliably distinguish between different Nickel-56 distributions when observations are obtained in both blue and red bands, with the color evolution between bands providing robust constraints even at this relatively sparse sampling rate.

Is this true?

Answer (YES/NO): NO